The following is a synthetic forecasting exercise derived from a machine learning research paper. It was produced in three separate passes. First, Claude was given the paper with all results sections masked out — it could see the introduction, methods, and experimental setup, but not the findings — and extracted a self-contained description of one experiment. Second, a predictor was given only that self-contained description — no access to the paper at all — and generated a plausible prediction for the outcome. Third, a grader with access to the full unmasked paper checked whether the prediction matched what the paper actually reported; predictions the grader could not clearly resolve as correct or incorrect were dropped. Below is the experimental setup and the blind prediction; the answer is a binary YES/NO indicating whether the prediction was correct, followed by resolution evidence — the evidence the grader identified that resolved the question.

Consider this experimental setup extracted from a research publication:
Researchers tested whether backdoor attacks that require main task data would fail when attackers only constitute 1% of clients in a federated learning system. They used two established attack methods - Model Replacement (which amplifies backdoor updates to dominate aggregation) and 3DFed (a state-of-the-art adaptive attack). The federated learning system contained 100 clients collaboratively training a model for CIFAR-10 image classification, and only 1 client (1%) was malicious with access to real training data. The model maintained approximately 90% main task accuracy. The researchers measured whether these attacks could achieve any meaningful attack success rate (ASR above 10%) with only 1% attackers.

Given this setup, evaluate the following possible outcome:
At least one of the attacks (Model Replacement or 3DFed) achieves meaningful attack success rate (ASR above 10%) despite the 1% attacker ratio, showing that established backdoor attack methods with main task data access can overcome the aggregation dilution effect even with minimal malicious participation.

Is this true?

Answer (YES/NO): NO